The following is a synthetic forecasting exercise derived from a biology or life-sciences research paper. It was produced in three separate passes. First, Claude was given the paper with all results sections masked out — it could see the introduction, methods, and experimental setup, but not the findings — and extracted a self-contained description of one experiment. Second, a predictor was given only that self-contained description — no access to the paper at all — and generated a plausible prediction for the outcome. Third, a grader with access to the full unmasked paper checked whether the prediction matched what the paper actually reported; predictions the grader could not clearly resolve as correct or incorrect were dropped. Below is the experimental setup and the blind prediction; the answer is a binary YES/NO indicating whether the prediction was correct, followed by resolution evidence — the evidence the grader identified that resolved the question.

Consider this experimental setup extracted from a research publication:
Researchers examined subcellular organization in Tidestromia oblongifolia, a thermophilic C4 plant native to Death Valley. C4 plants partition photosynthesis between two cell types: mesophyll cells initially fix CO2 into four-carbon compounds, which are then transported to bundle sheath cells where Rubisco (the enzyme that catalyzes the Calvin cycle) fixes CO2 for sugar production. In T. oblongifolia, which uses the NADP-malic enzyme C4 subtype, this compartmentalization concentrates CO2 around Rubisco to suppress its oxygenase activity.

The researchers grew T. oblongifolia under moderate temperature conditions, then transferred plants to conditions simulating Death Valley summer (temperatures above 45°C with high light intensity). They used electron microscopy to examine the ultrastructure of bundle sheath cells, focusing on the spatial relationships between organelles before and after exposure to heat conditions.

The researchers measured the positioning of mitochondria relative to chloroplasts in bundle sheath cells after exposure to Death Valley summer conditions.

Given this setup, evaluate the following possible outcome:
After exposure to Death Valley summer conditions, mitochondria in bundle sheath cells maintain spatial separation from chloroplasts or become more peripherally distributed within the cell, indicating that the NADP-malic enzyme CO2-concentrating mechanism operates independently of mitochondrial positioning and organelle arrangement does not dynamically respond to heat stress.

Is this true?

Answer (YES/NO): NO